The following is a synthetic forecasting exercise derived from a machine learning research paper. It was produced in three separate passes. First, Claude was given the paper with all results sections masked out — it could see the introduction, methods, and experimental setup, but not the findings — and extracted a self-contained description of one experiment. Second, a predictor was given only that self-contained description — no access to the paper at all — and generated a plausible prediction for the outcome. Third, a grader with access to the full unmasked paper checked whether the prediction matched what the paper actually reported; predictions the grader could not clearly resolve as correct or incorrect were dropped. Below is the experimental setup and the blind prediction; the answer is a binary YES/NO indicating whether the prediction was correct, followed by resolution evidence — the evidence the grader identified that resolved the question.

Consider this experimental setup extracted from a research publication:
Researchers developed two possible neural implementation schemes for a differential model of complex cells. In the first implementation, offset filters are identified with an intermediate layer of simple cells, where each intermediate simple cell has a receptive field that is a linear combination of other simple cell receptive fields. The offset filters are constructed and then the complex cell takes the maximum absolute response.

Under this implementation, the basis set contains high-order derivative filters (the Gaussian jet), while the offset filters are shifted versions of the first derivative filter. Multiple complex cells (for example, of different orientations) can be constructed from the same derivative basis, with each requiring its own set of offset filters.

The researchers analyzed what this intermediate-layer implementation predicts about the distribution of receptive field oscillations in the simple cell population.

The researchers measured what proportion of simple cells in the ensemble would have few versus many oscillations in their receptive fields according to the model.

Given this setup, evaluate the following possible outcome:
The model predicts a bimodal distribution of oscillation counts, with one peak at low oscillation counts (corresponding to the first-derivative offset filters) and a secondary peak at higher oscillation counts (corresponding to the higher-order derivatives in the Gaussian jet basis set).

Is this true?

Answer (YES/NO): NO